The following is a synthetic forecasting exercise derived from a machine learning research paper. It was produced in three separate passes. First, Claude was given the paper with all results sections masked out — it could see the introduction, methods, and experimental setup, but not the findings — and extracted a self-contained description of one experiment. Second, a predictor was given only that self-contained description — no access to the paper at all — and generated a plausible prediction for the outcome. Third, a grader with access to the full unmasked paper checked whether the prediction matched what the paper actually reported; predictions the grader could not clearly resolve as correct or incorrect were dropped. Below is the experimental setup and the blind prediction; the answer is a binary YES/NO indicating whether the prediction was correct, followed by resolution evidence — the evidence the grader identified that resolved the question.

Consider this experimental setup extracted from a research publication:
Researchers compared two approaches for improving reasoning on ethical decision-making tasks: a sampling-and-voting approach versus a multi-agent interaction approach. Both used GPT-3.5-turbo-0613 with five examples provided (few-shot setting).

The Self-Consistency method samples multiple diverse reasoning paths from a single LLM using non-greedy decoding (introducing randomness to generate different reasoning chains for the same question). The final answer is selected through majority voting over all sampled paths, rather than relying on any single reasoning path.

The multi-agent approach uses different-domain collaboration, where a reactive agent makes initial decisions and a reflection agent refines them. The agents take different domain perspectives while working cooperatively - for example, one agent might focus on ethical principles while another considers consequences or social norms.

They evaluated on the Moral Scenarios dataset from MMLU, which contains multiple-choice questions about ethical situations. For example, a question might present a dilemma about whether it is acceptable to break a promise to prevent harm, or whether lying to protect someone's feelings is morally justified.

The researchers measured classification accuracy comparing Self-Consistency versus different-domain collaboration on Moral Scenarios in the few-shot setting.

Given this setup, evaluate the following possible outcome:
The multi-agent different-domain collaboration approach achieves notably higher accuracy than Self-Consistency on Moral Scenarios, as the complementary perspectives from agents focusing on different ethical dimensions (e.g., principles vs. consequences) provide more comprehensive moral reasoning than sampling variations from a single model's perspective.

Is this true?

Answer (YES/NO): NO